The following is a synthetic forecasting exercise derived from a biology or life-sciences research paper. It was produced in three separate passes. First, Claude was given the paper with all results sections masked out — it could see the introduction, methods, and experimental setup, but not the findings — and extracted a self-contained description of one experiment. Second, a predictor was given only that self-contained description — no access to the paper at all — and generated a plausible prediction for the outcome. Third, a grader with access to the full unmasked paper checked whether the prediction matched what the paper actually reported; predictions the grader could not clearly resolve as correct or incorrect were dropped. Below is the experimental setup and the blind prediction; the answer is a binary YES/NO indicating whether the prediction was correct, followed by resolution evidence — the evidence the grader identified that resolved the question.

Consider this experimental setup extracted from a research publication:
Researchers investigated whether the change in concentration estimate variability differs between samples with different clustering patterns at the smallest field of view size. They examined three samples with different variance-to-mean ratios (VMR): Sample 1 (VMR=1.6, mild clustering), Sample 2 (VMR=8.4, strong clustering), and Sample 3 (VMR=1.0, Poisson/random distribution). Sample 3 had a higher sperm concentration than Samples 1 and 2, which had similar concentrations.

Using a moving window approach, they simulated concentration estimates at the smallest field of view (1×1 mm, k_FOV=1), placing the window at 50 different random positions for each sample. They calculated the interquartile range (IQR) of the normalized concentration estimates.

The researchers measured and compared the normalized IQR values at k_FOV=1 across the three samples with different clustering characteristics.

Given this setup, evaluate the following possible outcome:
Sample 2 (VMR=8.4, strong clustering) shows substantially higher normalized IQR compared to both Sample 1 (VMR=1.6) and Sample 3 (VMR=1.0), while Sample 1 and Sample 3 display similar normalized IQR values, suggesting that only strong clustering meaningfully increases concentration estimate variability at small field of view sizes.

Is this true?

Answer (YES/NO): NO